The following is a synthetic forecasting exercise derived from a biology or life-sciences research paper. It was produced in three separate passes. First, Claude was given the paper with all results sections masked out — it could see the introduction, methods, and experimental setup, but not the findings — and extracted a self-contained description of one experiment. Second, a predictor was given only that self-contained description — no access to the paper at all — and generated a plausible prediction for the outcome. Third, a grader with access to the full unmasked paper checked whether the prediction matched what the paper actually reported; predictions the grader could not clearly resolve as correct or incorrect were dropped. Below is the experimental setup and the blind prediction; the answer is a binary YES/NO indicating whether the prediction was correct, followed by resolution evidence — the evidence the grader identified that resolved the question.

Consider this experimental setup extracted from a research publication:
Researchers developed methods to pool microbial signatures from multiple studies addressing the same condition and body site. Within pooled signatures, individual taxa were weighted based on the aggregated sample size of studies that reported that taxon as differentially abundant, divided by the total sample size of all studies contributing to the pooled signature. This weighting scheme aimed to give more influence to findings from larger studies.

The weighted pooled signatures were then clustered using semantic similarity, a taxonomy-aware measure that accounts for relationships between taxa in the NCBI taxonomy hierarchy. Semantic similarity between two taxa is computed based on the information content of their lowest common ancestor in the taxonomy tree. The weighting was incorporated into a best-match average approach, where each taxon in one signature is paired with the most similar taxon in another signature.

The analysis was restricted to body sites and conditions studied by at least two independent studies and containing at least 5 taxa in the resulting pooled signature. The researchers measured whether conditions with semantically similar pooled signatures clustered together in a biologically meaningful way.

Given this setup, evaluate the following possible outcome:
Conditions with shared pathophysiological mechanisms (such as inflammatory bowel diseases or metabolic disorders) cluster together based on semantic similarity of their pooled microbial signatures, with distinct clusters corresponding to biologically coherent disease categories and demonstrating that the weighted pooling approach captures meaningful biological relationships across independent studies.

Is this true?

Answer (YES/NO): YES